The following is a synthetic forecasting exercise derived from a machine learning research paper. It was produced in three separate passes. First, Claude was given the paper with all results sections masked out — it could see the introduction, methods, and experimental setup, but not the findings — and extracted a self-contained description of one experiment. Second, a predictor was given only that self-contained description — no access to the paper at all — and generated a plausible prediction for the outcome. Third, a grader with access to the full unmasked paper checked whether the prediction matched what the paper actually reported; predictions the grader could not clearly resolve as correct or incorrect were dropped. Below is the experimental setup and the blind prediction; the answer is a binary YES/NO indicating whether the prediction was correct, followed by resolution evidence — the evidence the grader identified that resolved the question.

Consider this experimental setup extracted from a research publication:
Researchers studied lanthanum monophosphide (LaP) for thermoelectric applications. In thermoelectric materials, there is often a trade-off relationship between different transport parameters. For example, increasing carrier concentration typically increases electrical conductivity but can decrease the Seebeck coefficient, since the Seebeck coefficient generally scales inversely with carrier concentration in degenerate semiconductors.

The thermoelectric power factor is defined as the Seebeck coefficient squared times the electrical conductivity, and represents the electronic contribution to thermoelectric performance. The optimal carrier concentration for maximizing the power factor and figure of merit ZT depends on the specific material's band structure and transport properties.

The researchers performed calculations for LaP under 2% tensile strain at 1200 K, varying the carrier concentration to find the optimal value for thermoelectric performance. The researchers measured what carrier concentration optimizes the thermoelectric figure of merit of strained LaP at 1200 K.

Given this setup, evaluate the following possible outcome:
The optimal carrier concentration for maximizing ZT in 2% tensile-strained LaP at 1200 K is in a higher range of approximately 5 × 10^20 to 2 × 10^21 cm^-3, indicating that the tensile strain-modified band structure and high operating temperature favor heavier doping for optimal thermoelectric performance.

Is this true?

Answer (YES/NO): NO